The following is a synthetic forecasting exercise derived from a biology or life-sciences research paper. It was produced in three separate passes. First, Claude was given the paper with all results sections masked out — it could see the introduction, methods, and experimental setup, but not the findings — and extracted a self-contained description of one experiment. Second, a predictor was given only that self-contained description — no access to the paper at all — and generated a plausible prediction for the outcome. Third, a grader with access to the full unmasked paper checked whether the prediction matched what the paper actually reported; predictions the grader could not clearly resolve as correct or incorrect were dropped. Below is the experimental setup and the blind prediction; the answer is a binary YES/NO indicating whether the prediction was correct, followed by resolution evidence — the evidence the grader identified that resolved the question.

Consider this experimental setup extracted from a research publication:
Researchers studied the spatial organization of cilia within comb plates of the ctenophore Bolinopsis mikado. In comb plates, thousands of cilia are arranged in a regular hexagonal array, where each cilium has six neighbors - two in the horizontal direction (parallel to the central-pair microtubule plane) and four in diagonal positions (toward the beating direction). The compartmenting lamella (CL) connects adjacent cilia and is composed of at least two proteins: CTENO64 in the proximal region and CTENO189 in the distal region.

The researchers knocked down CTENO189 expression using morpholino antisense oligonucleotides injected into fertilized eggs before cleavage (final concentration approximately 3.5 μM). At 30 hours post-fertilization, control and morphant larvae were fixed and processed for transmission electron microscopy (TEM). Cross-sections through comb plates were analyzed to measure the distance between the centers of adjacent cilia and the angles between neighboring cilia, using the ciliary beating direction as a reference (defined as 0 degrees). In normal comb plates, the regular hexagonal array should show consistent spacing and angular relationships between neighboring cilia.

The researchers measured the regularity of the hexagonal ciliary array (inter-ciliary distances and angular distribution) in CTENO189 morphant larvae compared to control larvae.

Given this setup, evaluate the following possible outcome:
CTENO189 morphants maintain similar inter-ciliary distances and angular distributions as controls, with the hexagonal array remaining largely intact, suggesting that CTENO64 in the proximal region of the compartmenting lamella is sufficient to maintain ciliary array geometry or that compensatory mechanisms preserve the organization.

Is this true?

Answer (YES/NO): NO